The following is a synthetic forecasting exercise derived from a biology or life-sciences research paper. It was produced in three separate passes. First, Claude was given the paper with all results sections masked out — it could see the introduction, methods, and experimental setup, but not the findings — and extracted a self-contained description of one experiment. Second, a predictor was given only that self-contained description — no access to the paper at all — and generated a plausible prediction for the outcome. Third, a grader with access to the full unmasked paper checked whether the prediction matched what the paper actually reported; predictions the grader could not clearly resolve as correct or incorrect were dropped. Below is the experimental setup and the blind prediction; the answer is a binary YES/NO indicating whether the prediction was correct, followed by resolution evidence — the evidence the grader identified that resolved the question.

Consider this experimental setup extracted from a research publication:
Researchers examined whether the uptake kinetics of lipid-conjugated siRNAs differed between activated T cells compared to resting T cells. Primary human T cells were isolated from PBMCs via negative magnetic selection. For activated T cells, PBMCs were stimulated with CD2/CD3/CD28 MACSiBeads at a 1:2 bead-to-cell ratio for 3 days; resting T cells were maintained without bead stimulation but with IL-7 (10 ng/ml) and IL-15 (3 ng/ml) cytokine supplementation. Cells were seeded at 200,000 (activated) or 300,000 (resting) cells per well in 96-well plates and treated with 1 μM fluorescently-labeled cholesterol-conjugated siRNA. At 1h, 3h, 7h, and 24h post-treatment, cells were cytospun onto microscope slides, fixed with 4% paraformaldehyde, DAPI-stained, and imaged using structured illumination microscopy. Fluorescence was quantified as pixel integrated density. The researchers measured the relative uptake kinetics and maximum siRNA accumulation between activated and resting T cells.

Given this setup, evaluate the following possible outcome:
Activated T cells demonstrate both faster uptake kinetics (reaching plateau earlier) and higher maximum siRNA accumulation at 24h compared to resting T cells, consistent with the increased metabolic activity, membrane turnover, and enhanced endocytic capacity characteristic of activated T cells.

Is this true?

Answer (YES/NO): NO